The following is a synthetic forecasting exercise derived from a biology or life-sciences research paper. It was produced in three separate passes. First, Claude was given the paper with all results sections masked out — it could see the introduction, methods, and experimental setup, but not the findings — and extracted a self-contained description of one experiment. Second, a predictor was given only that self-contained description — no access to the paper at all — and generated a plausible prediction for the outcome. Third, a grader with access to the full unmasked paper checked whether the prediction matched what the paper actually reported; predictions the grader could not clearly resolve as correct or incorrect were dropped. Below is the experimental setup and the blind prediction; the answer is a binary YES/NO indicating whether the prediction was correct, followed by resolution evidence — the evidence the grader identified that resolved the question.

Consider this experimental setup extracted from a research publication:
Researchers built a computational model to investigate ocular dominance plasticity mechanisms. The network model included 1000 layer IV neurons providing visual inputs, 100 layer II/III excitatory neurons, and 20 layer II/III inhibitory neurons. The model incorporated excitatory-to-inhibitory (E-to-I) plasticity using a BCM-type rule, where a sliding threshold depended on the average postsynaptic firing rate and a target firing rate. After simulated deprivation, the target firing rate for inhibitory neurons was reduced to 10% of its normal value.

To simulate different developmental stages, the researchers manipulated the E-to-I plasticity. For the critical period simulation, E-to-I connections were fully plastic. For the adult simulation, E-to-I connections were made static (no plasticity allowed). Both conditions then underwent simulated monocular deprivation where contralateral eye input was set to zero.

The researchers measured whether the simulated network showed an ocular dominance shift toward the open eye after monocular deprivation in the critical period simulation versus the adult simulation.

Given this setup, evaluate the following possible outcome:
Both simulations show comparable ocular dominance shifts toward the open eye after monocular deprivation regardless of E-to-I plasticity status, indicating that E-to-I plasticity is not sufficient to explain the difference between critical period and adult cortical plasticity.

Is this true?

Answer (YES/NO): NO